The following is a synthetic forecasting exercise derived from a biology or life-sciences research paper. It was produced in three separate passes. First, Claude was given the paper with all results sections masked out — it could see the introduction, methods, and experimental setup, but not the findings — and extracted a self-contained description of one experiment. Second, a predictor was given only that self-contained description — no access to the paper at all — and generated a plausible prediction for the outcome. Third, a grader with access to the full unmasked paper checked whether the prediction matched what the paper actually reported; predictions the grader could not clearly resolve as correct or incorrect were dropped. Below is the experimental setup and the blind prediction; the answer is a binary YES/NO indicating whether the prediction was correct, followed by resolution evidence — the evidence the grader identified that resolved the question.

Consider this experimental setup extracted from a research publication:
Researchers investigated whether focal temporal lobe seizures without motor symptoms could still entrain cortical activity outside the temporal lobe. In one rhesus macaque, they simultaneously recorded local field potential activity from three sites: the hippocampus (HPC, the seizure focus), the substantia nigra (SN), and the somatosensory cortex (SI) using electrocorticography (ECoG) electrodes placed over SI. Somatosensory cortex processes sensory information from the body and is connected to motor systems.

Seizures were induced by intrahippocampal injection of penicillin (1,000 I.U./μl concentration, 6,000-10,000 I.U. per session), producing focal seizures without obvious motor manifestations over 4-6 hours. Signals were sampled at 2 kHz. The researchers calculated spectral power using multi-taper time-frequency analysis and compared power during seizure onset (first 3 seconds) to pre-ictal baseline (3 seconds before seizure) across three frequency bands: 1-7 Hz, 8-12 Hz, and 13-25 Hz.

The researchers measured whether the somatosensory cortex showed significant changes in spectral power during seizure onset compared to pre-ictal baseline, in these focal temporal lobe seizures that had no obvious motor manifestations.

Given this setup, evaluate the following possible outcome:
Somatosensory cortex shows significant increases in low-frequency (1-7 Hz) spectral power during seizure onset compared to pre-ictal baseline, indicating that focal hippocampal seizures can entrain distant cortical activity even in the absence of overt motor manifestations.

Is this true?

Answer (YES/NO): YES